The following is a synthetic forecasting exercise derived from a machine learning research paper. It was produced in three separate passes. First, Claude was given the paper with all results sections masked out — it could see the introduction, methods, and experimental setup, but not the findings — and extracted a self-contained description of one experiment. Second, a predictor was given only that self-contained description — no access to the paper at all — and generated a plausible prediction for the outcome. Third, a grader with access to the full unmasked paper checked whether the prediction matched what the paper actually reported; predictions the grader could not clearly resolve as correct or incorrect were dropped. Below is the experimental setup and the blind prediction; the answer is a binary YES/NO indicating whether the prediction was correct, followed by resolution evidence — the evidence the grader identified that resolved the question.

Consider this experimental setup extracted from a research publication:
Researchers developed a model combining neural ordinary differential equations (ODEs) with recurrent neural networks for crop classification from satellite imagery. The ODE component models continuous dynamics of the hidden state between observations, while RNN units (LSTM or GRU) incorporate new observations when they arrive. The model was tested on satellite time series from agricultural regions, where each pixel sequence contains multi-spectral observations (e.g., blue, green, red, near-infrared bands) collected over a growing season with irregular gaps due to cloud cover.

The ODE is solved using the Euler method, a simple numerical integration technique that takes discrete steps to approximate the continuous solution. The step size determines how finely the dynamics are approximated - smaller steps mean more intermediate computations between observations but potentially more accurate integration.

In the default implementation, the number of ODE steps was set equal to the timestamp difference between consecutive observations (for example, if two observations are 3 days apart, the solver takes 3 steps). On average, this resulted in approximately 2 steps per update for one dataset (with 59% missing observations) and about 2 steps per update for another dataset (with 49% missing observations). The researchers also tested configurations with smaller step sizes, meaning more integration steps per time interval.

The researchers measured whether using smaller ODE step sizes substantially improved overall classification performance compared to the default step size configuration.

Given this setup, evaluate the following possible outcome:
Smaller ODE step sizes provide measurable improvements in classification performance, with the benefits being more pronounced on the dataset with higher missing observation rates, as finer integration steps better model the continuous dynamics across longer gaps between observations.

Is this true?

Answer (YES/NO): NO